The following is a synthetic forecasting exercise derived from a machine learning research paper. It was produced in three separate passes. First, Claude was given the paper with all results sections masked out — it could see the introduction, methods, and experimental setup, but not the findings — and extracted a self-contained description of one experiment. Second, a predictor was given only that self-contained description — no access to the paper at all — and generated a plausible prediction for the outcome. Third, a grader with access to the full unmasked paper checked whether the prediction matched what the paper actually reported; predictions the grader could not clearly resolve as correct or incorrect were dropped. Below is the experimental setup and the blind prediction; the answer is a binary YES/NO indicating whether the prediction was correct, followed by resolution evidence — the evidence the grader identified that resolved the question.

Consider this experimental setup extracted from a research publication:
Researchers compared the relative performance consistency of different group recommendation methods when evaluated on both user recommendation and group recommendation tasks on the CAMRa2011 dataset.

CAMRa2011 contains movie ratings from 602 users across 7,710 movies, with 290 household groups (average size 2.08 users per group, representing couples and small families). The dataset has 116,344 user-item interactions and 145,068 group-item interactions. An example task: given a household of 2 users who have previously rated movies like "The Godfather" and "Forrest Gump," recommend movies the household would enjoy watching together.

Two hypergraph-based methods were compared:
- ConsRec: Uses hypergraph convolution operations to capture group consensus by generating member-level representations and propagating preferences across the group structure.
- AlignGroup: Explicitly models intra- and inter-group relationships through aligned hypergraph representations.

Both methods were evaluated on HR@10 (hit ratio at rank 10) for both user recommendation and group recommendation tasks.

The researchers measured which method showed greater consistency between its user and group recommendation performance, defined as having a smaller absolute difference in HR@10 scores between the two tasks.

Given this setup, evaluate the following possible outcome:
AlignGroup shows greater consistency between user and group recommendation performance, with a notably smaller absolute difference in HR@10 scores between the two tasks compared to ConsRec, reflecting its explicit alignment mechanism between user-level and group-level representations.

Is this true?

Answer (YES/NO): YES